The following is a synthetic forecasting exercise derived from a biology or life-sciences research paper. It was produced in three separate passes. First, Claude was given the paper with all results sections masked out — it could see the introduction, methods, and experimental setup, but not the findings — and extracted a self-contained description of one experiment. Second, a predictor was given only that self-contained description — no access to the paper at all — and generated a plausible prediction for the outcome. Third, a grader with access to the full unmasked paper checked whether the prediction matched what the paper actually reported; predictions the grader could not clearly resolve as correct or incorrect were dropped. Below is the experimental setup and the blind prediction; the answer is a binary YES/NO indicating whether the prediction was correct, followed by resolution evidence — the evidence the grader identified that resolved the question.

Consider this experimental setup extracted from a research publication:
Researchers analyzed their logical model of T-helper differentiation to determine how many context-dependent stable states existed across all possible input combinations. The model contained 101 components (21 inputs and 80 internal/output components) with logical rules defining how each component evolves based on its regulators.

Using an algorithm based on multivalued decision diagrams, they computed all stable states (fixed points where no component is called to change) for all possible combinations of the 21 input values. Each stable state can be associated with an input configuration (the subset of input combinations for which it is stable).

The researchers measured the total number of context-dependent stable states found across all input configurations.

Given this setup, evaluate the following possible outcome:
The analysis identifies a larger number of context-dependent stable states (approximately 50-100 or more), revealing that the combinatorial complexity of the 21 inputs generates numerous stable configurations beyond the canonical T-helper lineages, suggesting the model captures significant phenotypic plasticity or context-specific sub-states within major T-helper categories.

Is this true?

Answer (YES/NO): YES